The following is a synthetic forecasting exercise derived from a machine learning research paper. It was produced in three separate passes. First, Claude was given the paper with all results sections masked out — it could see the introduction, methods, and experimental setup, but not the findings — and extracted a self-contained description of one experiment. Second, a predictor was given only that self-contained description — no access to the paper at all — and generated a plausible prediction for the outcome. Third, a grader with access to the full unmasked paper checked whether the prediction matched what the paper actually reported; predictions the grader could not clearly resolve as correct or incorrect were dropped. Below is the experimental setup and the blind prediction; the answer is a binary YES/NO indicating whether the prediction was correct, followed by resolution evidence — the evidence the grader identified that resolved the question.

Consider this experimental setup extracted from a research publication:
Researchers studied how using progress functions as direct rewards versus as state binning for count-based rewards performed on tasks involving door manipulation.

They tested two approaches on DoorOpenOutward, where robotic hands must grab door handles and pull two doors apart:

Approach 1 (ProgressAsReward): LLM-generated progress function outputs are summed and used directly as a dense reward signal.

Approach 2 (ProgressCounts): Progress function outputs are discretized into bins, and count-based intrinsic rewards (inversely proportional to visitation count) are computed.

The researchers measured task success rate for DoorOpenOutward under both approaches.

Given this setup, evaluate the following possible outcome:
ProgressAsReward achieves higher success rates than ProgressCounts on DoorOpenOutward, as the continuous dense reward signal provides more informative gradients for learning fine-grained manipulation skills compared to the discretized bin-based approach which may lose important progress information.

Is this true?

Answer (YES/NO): NO